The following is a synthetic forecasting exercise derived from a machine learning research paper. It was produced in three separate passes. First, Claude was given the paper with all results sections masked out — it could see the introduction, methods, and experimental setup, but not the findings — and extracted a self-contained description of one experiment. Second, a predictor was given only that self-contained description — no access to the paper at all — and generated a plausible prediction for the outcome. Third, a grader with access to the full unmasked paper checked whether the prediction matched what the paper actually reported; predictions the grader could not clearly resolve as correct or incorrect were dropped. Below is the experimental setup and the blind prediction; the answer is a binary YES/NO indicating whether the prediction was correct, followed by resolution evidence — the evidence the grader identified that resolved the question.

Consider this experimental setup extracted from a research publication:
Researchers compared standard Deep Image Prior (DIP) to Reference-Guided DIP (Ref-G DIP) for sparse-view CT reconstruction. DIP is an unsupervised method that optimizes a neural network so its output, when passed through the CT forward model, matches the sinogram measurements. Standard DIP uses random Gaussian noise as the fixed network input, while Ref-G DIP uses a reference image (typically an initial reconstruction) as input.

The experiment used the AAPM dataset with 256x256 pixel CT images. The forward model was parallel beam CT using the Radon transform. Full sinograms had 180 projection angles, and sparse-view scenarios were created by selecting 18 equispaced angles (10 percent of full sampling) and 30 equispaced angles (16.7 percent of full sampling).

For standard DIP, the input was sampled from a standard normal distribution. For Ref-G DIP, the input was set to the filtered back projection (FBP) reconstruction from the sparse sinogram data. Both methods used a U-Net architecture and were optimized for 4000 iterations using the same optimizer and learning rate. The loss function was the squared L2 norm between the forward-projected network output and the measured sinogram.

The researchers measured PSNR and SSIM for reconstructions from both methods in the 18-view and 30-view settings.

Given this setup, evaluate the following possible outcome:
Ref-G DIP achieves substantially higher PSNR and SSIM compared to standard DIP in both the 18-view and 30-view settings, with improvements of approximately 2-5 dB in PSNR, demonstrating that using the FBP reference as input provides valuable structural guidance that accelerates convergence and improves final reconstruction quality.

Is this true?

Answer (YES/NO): YES